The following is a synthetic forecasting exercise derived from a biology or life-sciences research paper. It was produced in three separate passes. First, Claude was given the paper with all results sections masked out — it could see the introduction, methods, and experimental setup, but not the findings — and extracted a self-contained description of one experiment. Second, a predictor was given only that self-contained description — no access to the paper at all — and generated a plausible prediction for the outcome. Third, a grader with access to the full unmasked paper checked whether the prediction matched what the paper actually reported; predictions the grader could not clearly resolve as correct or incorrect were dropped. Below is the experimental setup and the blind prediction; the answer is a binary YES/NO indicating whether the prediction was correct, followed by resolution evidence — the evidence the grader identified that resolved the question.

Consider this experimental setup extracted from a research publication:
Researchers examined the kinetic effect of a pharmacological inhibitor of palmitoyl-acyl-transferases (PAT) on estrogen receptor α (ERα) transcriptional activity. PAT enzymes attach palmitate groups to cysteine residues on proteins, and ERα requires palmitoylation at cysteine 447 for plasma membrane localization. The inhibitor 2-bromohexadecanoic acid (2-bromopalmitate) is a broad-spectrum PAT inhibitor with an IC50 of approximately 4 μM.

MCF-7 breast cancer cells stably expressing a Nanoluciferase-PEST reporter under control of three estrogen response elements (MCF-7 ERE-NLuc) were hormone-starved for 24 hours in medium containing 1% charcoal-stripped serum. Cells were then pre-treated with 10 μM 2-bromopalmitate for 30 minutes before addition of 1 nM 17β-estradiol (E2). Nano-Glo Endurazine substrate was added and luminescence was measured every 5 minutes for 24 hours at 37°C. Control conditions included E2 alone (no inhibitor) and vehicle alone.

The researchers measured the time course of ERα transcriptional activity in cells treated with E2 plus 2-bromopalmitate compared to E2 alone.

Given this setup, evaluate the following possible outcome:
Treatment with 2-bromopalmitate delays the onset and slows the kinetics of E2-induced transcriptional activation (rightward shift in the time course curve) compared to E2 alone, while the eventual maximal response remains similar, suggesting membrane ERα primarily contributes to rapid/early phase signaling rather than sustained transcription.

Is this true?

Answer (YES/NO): NO